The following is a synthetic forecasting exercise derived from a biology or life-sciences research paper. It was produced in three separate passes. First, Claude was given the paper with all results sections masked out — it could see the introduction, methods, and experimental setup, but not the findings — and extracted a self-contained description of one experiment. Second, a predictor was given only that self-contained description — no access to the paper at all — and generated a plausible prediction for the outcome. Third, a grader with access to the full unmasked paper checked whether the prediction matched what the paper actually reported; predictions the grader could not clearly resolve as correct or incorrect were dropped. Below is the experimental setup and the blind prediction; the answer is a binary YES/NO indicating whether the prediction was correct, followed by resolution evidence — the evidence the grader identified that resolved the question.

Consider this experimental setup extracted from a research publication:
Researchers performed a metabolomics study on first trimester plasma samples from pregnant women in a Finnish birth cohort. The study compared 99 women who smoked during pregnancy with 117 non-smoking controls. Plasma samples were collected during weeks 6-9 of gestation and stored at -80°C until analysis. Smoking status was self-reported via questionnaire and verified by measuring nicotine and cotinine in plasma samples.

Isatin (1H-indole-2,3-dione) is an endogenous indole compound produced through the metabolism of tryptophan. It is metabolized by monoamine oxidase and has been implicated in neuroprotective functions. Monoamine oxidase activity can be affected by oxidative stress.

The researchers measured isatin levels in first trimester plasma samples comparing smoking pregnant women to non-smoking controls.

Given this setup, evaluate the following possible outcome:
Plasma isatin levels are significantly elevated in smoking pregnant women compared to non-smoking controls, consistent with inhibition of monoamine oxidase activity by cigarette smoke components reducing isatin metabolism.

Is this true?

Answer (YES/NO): NO